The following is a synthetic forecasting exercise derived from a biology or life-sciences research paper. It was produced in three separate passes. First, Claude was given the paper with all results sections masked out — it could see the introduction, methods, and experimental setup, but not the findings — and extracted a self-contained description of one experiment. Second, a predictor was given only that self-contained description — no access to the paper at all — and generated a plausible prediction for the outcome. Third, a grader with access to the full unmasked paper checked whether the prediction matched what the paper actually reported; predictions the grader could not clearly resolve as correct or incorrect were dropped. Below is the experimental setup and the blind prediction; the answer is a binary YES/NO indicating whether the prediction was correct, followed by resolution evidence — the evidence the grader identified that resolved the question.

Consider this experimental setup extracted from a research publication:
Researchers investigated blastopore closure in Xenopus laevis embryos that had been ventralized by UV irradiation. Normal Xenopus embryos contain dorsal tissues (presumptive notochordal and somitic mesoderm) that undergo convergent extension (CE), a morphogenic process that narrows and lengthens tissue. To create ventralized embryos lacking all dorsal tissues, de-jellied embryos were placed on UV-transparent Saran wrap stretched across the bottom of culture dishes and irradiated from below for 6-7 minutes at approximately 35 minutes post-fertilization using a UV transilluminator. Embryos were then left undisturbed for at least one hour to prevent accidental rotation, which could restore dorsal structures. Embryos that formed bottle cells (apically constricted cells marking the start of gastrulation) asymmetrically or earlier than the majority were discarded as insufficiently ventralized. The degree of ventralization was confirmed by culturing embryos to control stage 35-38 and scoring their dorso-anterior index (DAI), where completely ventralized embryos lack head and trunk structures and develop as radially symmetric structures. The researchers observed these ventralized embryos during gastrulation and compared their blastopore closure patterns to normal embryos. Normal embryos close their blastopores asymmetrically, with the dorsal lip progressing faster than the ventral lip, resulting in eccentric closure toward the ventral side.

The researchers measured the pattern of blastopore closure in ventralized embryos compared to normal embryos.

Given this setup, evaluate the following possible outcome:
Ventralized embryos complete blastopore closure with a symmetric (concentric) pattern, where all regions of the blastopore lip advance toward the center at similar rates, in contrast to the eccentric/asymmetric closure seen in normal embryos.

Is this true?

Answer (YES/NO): YES